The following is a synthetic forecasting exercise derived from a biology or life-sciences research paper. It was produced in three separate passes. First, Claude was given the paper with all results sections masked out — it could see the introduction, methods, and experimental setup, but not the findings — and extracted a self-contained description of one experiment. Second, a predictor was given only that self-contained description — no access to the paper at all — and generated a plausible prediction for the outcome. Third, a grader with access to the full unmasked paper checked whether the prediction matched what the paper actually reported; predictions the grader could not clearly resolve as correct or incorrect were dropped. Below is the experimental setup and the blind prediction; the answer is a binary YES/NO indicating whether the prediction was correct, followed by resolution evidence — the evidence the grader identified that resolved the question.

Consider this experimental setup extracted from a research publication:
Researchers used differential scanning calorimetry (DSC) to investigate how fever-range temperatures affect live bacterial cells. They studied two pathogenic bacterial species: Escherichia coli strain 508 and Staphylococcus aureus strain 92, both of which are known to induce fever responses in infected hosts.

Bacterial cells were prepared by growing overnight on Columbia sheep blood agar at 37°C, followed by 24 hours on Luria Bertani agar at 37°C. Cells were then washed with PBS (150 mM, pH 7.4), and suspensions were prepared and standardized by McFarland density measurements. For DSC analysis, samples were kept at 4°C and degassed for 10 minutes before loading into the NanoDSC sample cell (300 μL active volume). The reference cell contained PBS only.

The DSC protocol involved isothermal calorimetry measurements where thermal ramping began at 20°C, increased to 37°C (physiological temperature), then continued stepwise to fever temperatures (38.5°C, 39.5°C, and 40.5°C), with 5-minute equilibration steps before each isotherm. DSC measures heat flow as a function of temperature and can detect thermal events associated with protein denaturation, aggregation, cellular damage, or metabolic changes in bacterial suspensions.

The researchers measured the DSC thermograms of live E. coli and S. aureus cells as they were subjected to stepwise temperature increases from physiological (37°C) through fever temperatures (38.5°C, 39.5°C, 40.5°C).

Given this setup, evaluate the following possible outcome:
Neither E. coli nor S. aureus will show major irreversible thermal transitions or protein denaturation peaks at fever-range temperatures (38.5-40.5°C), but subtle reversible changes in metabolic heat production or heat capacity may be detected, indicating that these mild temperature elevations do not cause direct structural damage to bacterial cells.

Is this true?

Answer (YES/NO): NO